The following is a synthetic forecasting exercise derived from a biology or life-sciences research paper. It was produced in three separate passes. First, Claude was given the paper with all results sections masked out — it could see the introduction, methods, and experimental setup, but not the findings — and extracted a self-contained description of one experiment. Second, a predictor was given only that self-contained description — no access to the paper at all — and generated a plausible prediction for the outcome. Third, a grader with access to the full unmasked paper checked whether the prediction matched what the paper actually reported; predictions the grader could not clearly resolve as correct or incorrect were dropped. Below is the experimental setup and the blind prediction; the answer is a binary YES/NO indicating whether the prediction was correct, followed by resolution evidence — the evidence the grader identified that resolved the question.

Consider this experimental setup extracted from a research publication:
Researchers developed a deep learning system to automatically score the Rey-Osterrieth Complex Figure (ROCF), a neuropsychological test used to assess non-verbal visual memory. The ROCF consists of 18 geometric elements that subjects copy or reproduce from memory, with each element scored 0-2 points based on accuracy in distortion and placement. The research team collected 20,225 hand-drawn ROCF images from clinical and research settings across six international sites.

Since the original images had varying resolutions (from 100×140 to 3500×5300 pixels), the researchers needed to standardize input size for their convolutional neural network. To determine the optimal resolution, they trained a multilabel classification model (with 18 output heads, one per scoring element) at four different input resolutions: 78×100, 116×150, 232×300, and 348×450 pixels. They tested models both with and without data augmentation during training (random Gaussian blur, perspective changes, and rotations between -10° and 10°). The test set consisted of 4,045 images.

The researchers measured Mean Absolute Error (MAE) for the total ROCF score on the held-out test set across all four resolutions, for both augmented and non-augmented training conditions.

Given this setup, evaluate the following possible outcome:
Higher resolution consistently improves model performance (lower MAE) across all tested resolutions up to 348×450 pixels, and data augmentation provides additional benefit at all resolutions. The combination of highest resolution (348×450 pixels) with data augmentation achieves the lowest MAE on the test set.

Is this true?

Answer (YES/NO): NO